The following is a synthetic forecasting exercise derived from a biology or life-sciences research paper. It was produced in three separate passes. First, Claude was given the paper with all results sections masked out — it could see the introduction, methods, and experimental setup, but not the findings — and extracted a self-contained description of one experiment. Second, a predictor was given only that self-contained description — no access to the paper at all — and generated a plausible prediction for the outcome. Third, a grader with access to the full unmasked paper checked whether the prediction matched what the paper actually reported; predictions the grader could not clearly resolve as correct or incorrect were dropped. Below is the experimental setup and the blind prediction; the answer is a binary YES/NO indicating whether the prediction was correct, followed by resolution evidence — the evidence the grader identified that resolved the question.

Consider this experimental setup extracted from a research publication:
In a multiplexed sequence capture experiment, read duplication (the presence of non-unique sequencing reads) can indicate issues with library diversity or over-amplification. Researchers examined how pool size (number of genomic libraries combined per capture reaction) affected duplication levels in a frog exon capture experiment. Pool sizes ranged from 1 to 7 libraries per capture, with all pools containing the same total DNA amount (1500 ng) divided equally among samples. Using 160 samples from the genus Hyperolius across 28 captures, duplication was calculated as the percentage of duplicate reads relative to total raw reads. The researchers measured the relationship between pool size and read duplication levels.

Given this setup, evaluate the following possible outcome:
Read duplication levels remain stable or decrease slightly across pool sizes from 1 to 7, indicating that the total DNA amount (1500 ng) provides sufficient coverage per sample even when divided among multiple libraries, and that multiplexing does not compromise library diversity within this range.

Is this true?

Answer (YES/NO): NO